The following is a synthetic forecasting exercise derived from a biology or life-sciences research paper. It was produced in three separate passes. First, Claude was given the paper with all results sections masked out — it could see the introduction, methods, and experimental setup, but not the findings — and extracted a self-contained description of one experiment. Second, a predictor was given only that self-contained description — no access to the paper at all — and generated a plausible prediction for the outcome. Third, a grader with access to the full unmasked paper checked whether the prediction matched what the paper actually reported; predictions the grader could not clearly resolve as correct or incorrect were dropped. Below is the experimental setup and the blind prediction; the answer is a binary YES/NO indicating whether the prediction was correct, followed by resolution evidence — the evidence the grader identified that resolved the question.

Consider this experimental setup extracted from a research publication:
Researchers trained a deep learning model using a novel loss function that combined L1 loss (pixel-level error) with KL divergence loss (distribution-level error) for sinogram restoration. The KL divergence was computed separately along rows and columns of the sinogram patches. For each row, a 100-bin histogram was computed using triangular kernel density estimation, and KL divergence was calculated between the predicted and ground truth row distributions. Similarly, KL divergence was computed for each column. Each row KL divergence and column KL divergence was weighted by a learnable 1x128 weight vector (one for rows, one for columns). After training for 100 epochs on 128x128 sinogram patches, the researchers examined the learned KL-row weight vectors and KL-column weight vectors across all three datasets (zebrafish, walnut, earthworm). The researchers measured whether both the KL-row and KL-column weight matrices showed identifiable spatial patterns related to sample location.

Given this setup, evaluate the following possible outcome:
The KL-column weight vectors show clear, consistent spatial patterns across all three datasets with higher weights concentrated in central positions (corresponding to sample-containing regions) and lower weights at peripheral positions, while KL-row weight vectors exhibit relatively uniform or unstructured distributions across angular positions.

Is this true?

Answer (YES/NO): NO